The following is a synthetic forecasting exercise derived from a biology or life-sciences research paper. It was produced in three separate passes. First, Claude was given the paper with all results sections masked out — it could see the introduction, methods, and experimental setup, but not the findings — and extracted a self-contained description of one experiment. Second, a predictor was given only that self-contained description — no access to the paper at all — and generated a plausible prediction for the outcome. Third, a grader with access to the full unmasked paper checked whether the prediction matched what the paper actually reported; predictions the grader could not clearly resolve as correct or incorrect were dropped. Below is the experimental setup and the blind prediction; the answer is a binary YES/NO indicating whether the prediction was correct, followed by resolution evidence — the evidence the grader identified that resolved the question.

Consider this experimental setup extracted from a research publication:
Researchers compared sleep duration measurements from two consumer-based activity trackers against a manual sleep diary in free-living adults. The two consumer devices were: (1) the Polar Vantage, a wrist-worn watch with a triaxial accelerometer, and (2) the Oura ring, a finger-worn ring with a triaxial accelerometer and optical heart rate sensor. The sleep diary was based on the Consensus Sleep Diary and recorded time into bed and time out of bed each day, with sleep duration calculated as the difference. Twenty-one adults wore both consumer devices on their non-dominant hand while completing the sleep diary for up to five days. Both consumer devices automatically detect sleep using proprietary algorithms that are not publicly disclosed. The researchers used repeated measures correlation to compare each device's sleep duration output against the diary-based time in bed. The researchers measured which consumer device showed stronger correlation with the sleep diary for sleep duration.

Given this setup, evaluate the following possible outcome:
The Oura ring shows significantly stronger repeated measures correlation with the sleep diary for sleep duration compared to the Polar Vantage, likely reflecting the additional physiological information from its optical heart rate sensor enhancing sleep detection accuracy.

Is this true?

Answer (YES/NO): NO